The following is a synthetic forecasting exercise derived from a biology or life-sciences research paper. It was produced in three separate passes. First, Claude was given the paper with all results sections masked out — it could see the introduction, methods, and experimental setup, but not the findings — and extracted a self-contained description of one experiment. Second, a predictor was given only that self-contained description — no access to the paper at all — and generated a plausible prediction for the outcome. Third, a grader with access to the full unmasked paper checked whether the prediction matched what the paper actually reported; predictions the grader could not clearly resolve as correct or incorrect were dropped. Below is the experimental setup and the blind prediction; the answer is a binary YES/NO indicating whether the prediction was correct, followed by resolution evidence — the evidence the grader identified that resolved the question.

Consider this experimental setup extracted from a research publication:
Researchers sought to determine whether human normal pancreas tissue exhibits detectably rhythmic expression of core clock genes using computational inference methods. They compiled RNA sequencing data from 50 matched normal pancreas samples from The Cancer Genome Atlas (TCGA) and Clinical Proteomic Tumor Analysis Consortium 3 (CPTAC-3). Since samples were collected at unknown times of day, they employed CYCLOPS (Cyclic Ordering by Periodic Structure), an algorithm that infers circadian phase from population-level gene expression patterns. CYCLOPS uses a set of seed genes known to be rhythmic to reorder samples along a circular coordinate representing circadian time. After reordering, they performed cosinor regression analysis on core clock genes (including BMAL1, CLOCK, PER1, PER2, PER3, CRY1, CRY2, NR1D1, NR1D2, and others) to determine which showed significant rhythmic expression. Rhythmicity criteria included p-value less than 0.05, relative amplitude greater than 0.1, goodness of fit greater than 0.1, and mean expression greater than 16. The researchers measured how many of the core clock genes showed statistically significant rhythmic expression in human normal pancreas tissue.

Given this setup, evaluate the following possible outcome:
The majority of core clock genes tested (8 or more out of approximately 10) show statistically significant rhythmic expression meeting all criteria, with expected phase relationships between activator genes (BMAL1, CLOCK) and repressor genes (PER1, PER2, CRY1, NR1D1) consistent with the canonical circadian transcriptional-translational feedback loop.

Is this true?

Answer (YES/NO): NO